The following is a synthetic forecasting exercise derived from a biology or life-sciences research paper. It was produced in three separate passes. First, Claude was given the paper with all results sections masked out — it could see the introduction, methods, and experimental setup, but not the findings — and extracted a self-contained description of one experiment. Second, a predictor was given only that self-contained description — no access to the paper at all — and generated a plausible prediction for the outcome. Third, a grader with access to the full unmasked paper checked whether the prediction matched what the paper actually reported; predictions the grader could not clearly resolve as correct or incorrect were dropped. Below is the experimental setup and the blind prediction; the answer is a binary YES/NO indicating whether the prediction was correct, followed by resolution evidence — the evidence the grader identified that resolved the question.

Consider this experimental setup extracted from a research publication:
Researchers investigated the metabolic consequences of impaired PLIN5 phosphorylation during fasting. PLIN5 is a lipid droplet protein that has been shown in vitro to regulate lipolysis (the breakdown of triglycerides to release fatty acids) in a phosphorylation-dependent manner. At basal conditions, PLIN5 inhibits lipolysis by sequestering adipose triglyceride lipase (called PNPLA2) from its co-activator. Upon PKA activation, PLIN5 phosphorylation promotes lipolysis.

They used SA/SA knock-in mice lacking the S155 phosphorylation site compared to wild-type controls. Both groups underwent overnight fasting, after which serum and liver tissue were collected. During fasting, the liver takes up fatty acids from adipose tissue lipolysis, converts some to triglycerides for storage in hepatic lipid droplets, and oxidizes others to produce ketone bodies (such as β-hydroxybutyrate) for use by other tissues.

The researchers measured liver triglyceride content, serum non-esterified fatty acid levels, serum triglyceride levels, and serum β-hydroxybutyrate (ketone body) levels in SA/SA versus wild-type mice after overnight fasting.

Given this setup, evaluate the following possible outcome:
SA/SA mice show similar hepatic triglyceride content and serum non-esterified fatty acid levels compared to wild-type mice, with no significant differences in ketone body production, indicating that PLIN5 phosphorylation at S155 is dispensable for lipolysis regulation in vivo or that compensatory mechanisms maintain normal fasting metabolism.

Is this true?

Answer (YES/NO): YES